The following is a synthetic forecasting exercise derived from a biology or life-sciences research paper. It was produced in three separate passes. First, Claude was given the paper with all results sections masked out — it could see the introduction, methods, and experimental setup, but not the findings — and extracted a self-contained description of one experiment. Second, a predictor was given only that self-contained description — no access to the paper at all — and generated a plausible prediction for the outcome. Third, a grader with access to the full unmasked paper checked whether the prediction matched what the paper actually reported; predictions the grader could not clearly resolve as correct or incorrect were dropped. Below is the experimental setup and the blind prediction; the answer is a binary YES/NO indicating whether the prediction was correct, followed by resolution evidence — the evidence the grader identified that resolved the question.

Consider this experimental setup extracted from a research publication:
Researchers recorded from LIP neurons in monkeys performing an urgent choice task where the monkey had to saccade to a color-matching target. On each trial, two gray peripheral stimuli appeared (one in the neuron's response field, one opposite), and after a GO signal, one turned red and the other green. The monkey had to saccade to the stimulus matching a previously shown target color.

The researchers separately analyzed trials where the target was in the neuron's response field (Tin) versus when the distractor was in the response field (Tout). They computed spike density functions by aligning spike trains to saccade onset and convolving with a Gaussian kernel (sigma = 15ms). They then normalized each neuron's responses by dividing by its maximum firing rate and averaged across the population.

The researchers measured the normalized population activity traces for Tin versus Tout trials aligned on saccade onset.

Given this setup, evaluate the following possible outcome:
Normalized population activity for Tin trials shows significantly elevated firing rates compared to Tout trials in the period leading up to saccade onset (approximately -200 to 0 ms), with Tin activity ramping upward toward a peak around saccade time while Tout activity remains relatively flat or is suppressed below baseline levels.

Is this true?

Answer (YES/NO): NO